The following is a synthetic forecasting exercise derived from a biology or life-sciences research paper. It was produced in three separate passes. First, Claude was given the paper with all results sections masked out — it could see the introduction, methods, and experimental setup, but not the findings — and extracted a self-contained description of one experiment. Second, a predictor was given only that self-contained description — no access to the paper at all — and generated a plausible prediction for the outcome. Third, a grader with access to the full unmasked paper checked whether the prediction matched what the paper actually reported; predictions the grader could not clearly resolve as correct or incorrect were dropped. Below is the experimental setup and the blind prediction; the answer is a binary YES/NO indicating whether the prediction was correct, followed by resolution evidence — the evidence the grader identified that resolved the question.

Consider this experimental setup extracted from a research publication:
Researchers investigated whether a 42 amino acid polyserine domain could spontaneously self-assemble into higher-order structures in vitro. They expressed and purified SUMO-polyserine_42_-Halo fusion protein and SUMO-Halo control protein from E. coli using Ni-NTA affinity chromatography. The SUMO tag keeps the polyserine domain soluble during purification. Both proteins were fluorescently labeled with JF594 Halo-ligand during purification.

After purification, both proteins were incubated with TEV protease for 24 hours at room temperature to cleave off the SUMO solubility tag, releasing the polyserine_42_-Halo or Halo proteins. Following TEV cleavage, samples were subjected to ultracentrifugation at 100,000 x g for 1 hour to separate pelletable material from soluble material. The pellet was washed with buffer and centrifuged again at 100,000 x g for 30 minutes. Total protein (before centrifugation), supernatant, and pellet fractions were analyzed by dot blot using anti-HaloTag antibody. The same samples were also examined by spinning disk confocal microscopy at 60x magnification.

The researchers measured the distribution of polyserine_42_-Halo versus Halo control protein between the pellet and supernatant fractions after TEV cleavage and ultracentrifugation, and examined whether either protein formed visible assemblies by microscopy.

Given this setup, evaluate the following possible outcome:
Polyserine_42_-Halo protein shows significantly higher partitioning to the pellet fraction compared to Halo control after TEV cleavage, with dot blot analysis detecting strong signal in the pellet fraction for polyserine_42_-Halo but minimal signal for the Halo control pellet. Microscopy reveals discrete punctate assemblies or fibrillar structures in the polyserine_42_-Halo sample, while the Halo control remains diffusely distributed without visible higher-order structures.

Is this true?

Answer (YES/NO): YES